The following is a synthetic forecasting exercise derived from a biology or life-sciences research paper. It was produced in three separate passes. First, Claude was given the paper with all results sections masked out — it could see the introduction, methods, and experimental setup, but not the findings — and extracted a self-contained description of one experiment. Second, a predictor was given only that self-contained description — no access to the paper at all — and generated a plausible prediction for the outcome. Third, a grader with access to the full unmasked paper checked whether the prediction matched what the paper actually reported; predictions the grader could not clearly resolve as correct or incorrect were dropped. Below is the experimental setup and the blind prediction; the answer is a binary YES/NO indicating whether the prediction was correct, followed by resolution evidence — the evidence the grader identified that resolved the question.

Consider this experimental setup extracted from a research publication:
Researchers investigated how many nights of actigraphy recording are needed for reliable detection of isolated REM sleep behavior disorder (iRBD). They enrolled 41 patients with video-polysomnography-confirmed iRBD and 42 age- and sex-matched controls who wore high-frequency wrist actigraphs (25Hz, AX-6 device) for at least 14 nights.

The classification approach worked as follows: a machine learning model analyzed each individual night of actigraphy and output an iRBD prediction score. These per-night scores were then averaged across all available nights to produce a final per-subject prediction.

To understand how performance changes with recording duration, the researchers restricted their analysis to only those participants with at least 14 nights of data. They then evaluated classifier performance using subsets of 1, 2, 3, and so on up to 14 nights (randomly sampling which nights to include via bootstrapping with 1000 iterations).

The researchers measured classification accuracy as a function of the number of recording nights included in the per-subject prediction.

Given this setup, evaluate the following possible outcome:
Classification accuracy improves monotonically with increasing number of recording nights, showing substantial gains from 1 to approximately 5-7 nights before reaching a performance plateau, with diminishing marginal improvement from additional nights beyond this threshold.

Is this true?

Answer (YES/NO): NO